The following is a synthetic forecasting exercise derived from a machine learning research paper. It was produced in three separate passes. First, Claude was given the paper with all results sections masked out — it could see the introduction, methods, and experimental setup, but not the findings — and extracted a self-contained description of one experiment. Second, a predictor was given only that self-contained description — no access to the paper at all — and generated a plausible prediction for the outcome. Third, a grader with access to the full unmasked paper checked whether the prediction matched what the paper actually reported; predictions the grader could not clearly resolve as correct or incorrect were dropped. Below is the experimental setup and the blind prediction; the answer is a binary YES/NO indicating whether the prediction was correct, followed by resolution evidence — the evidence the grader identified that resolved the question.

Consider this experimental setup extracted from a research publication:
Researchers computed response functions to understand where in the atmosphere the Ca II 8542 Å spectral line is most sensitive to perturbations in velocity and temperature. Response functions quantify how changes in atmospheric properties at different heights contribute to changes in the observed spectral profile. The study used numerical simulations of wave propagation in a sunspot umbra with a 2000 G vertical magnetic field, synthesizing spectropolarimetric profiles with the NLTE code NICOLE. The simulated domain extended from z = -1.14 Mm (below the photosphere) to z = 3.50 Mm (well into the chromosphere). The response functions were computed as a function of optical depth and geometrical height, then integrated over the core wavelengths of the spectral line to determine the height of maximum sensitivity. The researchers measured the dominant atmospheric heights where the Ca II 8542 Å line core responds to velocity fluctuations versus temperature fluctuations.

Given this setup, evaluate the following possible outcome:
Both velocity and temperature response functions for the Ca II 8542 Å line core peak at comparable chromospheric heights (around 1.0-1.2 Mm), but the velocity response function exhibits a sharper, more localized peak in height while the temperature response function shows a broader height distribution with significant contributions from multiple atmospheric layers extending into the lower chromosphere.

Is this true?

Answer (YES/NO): NO